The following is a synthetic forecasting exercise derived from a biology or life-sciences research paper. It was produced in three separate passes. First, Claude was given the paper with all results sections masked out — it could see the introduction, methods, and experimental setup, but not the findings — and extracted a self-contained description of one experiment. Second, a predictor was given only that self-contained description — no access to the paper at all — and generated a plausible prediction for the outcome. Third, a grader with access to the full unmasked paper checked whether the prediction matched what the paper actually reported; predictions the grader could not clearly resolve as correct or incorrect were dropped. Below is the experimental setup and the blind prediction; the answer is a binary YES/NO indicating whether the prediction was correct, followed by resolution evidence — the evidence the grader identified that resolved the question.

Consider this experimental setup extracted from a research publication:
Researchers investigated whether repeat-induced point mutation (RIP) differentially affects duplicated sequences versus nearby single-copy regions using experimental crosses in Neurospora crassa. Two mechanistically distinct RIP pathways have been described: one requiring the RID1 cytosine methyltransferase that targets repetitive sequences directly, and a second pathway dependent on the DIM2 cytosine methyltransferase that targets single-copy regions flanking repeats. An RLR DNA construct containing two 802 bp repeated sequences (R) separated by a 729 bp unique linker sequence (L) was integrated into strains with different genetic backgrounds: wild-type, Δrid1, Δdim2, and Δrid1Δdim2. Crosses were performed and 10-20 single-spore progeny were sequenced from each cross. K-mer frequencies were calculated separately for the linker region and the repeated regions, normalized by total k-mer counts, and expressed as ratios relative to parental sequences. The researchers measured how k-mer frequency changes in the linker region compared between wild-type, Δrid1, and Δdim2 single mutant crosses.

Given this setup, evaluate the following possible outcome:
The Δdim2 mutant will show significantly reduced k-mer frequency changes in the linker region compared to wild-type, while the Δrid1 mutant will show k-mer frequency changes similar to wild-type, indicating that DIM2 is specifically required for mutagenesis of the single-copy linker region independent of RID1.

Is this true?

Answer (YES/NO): NO